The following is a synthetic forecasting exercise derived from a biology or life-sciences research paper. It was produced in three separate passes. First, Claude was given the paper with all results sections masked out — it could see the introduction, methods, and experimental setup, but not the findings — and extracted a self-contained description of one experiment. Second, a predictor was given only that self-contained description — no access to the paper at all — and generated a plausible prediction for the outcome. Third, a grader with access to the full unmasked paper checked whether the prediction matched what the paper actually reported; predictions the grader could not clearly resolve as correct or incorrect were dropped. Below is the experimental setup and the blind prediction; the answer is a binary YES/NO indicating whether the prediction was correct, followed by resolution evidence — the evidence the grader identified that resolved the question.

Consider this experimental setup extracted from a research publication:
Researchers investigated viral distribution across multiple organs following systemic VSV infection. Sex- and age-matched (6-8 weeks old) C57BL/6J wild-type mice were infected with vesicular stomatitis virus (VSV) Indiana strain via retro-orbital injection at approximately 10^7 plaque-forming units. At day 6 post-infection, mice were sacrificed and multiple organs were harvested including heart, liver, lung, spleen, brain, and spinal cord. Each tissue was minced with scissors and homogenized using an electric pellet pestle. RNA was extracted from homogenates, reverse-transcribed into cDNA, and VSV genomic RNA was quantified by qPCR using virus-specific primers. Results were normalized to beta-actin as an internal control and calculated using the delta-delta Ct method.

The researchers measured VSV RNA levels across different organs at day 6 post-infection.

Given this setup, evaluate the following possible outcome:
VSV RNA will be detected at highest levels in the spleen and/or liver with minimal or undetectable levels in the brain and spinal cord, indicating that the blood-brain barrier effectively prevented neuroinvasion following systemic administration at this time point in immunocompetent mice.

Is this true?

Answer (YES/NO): NO